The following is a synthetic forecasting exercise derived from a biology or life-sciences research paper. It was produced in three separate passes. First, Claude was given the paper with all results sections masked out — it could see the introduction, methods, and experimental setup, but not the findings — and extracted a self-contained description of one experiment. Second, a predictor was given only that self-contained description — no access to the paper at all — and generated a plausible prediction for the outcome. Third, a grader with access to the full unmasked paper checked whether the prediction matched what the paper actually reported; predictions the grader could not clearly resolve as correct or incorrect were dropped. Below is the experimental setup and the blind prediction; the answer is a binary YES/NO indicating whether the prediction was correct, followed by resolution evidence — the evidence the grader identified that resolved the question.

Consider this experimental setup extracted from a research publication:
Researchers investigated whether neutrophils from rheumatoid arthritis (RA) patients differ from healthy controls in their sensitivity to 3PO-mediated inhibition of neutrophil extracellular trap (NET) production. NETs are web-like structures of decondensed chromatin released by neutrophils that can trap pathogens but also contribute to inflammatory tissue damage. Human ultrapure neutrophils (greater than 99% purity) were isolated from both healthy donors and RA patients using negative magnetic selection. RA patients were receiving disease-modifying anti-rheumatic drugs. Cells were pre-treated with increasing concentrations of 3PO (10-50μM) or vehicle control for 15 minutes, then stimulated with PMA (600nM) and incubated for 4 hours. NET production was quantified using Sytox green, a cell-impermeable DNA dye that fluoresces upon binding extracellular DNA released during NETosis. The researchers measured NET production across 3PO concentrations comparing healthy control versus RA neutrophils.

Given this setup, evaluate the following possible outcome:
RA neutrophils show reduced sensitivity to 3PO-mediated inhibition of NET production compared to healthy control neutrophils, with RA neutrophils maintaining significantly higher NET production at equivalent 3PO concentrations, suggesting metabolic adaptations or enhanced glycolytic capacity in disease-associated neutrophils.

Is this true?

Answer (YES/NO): NO